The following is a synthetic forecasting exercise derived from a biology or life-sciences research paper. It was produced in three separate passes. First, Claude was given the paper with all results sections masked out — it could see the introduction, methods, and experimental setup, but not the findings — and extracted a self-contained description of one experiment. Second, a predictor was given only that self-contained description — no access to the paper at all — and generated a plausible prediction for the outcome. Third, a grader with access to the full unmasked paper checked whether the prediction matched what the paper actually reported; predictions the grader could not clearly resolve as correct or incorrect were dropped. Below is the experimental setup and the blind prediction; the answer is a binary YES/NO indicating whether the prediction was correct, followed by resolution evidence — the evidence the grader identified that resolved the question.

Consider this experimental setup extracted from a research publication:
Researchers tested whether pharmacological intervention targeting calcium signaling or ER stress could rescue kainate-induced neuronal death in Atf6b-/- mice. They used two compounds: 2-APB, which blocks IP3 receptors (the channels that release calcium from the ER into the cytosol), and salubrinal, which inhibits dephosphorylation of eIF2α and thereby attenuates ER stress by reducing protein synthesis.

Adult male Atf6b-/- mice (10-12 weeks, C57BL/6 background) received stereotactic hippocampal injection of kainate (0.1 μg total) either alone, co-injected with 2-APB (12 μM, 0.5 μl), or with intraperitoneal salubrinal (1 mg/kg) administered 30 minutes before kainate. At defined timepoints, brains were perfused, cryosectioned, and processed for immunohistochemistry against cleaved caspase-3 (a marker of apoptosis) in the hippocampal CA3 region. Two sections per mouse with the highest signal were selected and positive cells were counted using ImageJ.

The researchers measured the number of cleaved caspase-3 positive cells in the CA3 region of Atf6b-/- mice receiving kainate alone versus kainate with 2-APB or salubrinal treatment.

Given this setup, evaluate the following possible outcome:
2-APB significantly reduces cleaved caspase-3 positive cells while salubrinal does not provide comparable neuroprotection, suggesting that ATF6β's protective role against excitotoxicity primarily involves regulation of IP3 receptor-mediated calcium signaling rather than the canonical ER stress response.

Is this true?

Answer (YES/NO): NO